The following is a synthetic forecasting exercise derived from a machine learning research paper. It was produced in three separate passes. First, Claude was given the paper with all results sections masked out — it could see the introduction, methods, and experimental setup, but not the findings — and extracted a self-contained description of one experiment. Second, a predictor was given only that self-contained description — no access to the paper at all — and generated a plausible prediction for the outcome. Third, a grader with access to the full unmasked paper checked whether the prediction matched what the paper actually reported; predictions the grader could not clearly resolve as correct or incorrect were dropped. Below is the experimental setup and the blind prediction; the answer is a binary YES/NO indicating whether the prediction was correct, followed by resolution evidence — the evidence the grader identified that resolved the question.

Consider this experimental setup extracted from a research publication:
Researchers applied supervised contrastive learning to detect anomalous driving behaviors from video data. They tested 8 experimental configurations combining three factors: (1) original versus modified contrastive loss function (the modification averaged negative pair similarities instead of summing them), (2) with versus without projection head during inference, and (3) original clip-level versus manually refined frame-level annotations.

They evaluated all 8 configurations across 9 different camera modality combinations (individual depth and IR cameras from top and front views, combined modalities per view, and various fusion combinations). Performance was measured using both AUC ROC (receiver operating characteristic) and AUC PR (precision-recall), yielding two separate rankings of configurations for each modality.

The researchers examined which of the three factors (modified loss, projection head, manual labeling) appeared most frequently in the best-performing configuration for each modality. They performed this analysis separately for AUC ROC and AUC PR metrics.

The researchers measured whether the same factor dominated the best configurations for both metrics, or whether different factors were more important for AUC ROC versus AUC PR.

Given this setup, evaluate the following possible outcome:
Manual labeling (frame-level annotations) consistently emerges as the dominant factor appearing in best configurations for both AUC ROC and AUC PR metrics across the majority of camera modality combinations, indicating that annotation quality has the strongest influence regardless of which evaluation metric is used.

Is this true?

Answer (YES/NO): NO